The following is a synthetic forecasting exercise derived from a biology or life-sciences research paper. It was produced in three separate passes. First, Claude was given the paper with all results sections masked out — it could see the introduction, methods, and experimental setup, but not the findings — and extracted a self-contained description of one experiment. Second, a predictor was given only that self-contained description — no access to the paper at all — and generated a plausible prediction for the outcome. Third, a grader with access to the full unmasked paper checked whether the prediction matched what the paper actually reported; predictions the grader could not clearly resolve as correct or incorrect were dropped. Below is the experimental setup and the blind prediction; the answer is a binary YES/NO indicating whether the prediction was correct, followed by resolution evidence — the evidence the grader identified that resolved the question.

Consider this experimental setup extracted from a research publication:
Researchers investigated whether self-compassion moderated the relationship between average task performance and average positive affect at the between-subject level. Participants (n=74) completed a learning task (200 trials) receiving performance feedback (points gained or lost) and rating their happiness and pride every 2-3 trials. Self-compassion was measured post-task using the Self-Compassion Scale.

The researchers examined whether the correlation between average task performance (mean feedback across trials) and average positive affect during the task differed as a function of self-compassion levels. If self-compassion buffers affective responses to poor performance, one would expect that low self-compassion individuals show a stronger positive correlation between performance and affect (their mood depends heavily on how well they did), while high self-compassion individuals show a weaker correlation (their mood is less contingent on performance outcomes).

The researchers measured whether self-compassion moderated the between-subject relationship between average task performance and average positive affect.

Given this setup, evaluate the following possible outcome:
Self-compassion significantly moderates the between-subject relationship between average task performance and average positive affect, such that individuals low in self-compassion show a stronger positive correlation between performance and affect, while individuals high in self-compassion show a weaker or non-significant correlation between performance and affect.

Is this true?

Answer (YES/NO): NO